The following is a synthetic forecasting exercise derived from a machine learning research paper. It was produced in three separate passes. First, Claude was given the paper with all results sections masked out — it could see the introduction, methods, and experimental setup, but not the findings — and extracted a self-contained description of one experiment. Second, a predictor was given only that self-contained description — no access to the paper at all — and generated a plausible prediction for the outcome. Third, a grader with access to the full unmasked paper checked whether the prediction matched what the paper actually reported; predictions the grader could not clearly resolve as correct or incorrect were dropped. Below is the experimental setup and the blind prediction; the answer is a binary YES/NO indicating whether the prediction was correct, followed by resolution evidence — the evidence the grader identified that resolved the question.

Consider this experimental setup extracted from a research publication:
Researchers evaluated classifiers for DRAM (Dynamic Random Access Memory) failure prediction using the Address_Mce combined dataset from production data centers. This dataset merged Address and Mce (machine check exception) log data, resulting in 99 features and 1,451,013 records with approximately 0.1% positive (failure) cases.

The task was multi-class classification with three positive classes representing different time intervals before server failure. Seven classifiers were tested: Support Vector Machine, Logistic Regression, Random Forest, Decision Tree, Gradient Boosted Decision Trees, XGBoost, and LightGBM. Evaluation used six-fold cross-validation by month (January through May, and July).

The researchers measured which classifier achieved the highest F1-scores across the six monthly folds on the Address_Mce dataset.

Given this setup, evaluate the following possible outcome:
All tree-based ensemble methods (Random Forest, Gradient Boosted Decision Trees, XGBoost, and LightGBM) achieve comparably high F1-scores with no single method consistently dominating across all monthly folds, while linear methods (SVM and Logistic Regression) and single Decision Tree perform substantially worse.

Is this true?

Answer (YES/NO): NO